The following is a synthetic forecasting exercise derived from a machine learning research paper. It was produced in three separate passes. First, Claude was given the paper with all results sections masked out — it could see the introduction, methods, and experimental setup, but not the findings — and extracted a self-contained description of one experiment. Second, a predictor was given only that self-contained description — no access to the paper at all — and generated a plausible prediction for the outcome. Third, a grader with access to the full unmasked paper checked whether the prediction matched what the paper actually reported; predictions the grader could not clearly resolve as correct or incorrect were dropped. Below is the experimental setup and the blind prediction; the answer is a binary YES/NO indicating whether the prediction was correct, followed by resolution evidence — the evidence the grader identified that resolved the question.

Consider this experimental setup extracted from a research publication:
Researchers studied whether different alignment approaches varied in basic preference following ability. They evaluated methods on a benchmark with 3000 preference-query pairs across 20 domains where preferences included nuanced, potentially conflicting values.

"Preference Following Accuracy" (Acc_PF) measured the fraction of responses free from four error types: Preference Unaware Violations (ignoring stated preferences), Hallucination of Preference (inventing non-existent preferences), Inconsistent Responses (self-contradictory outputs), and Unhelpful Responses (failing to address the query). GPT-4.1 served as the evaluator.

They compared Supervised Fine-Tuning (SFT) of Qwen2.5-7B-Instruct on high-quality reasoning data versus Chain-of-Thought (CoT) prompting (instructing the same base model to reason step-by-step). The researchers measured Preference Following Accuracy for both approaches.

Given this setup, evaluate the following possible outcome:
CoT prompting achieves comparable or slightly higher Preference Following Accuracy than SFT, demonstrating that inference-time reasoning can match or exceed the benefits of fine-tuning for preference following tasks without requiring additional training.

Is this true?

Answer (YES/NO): NO